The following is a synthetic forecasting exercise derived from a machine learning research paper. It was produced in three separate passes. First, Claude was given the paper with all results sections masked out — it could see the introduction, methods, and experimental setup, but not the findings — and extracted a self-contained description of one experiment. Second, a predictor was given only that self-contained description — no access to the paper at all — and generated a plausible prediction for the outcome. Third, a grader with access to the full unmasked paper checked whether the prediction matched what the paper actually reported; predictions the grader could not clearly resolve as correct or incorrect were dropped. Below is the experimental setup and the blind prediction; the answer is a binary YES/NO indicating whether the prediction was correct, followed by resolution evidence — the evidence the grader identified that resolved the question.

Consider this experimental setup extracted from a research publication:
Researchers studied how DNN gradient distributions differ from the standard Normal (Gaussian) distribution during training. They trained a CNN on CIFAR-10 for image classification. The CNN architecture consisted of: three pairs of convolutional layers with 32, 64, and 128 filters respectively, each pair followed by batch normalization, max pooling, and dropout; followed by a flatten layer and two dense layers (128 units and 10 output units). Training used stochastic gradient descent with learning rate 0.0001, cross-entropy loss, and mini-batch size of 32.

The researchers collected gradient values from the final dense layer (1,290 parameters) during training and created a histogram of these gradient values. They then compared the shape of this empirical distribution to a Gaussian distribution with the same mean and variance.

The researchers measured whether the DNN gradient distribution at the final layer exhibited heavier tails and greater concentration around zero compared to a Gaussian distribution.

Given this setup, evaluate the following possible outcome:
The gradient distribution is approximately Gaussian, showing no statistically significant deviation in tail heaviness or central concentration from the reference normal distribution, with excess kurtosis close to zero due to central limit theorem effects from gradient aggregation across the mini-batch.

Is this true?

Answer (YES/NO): NO